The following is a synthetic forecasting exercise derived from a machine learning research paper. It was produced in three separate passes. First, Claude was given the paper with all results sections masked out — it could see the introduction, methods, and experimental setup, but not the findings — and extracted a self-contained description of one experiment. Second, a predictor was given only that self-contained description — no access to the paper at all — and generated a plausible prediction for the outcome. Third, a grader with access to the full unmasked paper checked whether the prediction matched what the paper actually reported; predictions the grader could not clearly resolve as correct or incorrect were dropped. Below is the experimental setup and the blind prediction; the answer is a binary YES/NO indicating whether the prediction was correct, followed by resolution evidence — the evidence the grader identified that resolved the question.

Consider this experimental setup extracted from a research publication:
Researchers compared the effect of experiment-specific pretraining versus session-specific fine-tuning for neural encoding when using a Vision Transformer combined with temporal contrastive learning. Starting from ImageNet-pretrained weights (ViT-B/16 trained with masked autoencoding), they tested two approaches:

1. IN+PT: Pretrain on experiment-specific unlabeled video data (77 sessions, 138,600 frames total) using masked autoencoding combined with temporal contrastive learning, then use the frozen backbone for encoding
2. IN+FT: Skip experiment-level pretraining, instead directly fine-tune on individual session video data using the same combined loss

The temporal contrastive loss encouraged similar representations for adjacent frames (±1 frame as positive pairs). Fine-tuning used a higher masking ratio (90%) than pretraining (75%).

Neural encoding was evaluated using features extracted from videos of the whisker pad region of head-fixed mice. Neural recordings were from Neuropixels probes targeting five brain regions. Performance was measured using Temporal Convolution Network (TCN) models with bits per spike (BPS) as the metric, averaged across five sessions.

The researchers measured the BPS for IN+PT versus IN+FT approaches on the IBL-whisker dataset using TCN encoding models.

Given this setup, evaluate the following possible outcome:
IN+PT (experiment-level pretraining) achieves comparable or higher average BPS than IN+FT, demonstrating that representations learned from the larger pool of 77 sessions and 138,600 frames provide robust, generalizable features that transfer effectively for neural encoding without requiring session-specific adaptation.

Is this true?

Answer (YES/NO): NO